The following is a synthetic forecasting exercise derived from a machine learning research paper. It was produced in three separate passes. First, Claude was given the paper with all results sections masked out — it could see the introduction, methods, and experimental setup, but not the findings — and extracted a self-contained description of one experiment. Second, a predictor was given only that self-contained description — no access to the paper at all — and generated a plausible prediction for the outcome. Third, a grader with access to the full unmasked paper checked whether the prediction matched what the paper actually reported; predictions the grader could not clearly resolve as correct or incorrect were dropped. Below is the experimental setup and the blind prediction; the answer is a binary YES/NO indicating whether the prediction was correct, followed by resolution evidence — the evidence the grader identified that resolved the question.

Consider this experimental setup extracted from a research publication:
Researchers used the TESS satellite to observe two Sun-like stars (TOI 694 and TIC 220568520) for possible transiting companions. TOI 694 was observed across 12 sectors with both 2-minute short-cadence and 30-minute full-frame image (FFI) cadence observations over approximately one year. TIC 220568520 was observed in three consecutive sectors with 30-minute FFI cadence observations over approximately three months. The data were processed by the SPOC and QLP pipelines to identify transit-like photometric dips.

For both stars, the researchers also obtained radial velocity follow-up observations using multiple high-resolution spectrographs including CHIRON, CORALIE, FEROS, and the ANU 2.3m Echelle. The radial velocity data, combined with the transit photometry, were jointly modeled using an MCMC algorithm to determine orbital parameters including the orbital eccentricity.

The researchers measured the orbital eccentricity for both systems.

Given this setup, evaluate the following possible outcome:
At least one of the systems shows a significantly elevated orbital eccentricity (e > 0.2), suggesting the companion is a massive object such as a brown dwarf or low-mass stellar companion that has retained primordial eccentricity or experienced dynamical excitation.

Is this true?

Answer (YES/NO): YES